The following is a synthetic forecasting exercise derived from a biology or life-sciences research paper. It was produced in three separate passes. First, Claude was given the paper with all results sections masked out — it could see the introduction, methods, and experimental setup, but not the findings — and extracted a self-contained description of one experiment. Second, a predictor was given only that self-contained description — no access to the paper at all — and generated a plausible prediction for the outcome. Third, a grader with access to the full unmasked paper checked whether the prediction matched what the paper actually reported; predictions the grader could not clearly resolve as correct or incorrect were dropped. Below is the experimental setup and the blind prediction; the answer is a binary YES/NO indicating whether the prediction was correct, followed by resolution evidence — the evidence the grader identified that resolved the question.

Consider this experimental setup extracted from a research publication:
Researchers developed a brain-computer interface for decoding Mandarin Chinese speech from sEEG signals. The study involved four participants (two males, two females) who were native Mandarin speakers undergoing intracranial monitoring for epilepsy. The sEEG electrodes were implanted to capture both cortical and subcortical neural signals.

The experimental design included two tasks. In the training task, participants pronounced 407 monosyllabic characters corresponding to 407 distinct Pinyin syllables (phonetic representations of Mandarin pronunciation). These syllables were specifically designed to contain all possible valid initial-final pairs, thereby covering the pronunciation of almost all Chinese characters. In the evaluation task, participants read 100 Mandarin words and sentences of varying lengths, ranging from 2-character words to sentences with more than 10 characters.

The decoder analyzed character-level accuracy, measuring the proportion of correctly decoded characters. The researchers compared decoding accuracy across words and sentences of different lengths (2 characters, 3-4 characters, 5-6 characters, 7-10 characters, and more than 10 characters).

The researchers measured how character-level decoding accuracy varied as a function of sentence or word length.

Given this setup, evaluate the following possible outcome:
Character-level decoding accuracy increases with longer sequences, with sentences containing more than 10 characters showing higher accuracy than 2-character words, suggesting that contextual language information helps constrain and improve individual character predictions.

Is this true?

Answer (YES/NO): NO